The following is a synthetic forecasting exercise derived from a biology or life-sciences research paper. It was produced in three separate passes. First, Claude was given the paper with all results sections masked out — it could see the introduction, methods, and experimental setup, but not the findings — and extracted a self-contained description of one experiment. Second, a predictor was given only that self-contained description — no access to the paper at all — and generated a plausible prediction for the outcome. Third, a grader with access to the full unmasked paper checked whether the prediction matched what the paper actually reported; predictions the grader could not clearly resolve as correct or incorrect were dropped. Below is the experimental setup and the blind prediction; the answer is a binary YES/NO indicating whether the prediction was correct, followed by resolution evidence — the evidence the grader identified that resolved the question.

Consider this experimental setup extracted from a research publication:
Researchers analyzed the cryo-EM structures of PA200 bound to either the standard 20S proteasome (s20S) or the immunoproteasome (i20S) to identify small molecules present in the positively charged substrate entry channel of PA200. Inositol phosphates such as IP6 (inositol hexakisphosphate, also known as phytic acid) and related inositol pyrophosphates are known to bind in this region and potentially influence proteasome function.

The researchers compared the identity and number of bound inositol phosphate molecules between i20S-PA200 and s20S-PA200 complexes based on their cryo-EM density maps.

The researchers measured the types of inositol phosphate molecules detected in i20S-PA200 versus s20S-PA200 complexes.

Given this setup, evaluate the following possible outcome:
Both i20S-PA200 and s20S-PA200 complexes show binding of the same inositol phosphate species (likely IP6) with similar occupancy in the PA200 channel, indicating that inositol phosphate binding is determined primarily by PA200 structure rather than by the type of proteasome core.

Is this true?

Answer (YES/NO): NO